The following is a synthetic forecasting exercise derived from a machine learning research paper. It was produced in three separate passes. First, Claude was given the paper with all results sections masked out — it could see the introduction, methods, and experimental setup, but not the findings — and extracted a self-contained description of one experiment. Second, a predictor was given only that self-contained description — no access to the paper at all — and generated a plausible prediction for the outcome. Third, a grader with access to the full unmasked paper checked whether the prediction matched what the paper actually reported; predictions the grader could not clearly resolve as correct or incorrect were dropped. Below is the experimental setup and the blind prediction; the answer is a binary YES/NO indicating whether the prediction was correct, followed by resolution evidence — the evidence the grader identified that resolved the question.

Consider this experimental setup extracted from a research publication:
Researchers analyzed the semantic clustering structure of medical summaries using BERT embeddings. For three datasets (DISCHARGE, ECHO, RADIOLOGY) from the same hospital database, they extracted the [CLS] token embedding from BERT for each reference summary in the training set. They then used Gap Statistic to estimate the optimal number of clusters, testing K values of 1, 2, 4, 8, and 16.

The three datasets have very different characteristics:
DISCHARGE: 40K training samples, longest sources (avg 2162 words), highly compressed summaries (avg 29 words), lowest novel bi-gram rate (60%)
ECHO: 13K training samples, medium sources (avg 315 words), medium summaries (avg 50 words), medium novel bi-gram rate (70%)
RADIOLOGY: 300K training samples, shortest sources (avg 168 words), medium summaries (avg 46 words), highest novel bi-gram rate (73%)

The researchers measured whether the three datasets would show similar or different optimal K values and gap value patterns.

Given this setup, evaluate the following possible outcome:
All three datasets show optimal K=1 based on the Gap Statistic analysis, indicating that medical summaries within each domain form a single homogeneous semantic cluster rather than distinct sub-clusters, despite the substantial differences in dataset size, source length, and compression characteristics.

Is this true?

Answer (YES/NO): YES